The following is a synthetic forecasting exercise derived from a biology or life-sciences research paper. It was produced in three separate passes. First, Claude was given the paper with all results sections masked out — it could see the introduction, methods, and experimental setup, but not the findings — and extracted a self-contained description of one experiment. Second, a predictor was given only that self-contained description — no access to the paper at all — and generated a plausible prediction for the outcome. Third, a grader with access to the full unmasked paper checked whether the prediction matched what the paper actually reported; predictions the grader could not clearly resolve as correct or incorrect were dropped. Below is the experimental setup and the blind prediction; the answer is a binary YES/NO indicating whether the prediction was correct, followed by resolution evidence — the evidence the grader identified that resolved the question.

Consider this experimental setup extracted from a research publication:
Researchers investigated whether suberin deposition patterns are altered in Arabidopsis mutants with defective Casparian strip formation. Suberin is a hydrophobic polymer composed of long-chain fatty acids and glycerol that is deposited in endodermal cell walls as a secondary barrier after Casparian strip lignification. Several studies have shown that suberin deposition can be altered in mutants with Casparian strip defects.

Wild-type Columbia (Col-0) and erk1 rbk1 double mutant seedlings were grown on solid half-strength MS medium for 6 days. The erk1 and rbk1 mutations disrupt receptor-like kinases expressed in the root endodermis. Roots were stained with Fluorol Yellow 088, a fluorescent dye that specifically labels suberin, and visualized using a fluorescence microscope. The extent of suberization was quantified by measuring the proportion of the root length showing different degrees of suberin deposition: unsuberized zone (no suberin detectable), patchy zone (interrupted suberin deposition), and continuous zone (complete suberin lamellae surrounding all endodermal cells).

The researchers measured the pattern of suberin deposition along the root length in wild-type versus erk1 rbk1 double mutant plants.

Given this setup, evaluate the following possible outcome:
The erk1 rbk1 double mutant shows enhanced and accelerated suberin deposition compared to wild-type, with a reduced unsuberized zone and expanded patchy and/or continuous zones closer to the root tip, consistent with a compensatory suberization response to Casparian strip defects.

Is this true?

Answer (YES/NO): YES